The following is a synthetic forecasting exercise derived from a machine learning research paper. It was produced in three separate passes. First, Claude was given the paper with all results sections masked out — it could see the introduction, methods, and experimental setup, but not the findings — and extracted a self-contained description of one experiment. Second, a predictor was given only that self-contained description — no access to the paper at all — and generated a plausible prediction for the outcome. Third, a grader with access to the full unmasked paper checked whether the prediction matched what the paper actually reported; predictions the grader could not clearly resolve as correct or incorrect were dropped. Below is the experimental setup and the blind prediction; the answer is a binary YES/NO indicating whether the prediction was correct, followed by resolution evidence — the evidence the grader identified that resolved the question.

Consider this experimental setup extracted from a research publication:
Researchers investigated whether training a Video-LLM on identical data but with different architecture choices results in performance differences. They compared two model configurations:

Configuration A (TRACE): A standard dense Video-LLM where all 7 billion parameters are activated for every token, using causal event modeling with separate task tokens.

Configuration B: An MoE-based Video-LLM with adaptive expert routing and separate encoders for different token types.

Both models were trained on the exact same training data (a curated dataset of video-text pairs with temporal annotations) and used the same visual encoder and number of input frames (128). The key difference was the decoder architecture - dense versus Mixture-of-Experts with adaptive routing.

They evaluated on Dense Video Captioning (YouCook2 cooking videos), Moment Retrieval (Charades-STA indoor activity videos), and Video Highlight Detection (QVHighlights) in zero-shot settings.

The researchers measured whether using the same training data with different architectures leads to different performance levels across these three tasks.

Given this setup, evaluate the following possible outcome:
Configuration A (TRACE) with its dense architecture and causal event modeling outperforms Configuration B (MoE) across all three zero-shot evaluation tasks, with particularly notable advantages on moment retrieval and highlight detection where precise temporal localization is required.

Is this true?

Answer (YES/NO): NO